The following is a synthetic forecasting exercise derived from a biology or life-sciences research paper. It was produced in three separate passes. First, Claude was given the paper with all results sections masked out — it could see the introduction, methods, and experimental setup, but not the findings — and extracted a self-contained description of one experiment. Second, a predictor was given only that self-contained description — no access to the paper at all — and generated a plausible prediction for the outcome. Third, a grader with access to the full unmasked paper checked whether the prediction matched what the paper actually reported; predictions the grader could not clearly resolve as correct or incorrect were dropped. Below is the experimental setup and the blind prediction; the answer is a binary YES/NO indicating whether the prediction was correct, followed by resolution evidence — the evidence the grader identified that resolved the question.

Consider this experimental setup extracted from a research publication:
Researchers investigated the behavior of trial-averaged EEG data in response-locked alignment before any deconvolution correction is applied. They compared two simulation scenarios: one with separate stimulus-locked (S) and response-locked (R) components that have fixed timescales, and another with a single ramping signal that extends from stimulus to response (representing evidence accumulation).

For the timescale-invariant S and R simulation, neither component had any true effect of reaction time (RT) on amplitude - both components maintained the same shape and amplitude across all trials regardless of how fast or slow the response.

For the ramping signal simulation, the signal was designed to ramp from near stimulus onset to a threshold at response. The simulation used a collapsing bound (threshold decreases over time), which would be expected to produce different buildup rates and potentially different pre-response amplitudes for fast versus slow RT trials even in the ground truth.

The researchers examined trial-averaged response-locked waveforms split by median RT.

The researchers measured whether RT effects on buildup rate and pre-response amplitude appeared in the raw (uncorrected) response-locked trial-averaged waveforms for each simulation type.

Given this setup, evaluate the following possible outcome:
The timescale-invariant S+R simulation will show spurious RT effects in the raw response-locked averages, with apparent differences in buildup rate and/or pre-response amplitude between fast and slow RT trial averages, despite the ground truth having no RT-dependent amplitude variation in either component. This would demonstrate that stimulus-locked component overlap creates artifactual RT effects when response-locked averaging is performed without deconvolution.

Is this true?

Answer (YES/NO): YES